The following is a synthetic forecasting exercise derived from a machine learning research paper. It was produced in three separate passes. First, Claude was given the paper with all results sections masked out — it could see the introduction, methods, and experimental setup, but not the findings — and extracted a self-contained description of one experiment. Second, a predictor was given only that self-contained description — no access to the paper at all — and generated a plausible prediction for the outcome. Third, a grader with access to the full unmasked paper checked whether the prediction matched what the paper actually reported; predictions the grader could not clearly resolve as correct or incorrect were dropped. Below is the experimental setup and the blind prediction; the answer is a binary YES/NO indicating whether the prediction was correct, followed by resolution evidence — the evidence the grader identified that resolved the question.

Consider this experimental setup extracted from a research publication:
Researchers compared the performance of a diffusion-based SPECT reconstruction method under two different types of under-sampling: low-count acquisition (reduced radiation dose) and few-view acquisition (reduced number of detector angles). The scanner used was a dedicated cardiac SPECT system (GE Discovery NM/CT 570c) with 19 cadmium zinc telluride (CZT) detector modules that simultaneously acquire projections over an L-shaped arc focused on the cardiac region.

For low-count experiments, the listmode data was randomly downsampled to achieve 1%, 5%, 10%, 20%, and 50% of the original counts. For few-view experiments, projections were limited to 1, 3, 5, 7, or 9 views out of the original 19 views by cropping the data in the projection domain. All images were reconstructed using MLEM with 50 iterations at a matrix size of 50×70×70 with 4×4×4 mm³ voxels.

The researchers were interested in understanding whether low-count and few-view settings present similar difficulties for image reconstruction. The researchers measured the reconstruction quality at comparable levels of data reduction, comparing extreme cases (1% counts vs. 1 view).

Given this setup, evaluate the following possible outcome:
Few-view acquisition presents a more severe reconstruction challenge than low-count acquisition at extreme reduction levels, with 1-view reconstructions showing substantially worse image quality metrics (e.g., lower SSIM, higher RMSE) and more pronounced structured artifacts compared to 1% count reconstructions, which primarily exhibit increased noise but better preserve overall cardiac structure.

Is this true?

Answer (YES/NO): NO